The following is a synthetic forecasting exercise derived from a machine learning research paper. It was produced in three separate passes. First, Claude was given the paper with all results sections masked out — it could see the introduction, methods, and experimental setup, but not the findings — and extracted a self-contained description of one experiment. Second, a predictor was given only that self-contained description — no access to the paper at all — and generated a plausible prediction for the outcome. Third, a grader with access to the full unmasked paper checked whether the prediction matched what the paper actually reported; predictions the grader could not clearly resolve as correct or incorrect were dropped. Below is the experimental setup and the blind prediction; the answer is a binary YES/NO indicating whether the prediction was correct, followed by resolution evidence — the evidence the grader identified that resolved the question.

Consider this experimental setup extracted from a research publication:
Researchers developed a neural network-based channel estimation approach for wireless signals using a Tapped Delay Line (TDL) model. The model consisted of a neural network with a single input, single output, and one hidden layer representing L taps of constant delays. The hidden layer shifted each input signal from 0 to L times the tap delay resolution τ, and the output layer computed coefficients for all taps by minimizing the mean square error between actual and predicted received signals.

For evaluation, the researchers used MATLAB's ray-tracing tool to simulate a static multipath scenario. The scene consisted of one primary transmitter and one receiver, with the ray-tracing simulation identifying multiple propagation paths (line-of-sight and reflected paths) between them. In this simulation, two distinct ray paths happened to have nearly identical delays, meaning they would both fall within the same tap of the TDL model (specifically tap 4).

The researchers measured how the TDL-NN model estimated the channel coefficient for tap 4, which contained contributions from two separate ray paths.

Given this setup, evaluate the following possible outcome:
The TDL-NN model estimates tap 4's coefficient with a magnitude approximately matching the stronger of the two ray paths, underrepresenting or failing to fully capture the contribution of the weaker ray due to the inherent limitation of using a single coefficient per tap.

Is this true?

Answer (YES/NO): NO